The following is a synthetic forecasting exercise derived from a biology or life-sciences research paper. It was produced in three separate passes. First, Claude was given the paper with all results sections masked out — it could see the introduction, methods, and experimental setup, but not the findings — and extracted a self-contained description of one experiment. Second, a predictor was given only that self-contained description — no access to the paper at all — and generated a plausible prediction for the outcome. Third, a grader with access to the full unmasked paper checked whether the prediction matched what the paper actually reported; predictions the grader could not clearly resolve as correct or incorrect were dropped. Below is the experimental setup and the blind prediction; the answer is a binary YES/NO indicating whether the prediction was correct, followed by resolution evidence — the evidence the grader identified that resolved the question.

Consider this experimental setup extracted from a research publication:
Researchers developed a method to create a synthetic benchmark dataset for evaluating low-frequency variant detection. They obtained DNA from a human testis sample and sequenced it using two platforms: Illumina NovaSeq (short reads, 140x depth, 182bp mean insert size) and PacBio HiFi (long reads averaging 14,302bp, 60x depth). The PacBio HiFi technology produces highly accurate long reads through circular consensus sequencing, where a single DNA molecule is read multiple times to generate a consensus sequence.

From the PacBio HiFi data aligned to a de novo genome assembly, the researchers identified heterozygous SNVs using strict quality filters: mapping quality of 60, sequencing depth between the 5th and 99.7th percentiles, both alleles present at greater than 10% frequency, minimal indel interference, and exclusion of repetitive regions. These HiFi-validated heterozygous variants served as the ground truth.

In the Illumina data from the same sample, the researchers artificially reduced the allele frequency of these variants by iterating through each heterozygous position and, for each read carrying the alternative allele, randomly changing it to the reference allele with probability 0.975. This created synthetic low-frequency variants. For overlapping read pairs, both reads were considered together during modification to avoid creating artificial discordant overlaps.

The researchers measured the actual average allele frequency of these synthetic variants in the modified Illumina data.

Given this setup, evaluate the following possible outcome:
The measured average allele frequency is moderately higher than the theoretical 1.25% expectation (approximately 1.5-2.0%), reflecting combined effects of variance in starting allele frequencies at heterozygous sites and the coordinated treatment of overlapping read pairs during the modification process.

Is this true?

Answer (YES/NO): YES